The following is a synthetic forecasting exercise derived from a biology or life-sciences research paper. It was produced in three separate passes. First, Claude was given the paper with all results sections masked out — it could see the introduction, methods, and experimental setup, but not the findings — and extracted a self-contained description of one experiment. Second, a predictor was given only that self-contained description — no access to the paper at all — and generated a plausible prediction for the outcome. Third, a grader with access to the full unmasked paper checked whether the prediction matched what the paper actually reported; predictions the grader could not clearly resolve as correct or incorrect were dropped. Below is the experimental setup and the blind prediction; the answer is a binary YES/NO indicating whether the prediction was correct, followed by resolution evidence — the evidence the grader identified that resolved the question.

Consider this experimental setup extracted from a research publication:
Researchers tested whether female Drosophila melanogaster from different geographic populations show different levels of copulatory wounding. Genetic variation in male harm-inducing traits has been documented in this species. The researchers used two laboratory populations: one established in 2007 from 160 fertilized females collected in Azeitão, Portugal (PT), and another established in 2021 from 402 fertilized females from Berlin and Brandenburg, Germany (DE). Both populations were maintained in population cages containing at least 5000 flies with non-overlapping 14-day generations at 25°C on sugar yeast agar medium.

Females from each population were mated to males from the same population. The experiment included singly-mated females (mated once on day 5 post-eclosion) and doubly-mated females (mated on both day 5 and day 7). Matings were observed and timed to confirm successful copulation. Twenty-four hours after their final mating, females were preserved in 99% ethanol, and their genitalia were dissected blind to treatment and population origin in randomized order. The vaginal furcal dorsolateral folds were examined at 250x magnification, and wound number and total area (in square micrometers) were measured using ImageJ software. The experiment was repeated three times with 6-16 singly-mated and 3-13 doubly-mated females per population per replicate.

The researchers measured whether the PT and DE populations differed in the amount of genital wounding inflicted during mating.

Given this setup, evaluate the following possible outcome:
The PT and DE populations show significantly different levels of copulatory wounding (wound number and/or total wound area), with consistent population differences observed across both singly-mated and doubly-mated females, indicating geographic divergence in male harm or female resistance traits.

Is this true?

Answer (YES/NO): NO